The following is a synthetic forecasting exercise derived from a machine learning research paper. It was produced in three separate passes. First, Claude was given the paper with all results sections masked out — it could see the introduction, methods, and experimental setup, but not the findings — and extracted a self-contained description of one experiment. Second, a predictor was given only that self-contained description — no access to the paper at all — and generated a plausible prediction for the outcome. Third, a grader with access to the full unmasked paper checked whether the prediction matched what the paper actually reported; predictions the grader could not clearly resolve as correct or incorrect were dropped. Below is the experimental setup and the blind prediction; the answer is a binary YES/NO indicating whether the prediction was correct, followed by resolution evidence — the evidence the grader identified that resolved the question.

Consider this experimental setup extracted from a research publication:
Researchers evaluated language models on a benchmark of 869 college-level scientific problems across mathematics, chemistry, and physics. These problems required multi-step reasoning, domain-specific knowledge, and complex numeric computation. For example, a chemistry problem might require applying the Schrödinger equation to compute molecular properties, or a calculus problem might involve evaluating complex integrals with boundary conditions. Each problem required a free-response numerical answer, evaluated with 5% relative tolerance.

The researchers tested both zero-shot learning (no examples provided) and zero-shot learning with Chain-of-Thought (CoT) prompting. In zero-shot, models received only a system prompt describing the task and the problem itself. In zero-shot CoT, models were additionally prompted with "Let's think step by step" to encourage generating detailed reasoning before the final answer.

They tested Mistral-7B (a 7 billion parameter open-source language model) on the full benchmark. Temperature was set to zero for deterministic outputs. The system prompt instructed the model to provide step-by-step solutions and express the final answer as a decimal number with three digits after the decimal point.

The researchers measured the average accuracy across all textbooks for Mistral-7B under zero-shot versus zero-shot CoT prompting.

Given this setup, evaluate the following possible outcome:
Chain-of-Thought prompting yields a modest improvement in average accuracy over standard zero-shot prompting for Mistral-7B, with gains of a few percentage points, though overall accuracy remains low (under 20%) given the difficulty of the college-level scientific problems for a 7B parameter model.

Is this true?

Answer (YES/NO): NO